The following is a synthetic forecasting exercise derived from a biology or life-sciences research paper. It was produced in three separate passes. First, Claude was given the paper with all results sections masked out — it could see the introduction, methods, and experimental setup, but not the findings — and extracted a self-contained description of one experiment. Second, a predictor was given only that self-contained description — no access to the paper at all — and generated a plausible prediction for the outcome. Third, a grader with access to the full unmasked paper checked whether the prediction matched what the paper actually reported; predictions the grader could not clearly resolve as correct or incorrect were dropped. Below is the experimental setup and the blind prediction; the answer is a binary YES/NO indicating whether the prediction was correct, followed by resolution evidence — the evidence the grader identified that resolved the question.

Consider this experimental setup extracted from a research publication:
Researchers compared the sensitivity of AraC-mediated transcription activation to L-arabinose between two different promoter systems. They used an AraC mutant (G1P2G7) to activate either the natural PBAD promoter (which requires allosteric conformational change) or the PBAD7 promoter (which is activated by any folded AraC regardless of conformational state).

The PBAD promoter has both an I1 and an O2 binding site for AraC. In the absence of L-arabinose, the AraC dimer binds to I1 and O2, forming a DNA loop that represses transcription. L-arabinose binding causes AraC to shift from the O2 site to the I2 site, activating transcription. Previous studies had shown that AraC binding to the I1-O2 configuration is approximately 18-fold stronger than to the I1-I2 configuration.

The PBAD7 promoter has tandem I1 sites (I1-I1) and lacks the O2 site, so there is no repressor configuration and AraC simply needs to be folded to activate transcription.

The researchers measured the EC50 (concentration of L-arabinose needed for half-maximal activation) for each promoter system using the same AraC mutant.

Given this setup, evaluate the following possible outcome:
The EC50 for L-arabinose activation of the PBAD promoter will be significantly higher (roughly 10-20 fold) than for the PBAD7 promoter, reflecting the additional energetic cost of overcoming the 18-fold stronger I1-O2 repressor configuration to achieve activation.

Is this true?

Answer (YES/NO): NO